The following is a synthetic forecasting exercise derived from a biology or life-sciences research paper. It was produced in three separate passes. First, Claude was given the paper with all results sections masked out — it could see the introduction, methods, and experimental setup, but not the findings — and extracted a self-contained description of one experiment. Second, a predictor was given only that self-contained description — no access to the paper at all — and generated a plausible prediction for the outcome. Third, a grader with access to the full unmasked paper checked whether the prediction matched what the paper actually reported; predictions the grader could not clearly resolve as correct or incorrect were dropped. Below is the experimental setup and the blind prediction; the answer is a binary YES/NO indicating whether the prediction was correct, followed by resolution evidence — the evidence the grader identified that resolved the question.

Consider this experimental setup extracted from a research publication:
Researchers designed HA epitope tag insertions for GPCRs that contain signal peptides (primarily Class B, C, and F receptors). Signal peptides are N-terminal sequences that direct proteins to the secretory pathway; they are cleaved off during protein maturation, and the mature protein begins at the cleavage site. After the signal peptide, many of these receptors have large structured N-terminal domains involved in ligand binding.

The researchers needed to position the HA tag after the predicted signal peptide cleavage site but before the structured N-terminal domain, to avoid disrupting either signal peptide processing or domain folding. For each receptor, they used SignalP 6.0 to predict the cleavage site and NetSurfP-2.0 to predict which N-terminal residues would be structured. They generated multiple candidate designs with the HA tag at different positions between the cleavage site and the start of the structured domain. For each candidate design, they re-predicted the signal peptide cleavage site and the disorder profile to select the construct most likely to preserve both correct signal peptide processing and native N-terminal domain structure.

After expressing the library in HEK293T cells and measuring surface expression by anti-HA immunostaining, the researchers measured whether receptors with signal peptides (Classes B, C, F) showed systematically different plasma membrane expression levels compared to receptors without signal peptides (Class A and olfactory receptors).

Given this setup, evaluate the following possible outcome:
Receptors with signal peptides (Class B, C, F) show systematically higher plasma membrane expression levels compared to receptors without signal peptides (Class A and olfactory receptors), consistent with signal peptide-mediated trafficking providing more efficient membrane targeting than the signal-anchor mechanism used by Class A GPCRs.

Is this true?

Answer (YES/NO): NO